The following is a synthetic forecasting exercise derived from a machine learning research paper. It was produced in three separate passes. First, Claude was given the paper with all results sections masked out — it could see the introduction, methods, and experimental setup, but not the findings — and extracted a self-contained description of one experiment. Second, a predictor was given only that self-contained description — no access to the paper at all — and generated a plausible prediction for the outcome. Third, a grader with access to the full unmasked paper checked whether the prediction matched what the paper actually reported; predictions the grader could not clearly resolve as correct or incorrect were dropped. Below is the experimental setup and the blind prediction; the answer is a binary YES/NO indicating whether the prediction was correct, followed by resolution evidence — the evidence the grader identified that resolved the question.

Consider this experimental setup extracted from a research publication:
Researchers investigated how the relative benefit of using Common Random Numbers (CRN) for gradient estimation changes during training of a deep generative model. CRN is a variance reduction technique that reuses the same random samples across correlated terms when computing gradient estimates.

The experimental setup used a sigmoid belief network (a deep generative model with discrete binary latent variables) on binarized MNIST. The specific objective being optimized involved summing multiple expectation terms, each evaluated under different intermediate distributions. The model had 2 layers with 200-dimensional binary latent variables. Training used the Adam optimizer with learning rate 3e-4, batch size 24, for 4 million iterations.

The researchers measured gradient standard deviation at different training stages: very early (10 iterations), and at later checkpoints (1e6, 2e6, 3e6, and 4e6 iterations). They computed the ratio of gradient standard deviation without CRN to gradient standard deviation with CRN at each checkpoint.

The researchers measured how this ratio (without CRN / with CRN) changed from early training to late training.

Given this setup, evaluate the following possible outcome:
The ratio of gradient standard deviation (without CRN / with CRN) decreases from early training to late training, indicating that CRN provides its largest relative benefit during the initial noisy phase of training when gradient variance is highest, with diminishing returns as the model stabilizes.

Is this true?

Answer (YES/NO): YES